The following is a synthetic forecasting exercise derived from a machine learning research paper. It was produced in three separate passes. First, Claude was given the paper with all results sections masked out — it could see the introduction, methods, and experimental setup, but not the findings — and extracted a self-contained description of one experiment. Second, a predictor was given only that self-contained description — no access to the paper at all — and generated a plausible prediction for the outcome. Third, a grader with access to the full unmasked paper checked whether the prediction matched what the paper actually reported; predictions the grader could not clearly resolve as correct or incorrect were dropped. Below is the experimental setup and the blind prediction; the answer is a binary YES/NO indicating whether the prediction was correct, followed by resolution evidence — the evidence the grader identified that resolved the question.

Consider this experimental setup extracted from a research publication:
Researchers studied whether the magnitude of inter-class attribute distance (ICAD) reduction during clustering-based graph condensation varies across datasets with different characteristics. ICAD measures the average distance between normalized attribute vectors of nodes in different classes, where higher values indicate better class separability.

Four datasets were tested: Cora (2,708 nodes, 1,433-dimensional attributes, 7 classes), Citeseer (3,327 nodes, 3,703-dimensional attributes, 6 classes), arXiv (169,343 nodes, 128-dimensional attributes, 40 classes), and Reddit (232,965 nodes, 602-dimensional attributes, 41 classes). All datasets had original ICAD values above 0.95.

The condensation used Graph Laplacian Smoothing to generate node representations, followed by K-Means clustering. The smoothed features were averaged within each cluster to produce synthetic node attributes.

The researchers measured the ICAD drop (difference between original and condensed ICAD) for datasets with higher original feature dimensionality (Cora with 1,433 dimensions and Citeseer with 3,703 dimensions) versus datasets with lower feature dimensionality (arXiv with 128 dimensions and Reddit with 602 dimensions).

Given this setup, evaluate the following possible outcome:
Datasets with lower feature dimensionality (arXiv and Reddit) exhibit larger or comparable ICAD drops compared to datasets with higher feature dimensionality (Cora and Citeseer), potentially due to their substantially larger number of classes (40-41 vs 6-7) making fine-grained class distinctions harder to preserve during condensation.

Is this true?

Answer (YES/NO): NO